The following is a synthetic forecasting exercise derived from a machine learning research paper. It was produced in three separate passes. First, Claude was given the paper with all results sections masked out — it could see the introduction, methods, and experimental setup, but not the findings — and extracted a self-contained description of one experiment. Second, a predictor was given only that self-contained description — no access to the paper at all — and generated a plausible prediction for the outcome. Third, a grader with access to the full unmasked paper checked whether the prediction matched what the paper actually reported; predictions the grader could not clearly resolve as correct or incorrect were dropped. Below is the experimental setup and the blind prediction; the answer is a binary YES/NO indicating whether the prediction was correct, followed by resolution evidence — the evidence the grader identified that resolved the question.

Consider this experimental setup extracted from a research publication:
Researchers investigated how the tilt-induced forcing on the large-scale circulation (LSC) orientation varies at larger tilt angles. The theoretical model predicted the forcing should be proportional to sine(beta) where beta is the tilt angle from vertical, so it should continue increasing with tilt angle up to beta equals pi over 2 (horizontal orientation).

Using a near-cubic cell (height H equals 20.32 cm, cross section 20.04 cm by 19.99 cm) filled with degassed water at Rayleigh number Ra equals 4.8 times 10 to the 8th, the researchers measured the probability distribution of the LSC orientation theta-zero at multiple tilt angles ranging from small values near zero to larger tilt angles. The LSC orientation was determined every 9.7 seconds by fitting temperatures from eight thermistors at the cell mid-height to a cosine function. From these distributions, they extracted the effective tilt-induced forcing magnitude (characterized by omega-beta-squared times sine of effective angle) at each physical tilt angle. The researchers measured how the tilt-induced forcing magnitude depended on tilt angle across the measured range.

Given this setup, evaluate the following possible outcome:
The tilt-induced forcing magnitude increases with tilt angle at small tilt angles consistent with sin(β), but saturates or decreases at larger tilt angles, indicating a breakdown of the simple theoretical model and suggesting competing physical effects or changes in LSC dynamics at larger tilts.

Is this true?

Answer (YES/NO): YES